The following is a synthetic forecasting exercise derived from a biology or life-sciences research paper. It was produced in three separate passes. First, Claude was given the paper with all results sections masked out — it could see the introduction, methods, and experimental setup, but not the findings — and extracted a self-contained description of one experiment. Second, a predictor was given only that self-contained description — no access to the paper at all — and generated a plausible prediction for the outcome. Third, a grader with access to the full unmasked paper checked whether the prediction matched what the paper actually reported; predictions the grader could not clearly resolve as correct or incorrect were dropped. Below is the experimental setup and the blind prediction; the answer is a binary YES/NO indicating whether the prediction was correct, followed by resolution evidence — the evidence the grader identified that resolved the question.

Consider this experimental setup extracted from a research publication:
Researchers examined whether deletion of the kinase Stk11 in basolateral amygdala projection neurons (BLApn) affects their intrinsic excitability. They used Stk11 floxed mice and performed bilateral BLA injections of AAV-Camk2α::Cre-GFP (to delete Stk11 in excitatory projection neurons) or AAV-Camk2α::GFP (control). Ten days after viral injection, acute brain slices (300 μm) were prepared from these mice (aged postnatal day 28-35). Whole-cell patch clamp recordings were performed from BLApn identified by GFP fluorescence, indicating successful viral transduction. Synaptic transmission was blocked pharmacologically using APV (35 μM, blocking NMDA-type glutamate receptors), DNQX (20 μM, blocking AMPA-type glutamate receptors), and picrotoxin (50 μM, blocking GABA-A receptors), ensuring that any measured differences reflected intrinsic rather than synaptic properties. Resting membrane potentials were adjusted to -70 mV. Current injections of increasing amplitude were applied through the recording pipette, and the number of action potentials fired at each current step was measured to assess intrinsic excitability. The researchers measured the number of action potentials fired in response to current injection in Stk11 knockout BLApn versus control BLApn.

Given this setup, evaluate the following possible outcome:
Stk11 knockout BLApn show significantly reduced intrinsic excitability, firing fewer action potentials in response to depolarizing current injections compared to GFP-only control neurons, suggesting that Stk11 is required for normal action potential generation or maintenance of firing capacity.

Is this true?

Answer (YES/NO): NO